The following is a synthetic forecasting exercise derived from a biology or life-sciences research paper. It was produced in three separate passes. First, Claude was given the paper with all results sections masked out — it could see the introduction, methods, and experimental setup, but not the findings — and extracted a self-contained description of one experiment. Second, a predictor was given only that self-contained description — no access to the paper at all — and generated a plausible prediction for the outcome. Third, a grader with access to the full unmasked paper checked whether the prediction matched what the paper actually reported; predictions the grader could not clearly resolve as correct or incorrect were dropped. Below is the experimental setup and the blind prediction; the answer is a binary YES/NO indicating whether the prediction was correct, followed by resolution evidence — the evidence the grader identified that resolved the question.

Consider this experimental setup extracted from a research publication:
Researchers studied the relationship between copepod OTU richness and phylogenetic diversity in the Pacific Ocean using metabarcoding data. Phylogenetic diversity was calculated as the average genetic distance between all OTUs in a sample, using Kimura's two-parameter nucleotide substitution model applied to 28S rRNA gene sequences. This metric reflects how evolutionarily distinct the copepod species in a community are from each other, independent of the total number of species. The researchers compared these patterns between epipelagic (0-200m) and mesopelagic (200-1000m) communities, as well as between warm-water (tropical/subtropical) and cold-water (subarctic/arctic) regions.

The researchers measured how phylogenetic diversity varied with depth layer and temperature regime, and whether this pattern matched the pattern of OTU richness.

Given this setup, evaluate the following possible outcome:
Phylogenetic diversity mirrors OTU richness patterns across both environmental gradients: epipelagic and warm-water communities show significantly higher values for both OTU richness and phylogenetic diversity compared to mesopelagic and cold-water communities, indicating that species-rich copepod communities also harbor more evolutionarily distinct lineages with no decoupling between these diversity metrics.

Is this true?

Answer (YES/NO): NO